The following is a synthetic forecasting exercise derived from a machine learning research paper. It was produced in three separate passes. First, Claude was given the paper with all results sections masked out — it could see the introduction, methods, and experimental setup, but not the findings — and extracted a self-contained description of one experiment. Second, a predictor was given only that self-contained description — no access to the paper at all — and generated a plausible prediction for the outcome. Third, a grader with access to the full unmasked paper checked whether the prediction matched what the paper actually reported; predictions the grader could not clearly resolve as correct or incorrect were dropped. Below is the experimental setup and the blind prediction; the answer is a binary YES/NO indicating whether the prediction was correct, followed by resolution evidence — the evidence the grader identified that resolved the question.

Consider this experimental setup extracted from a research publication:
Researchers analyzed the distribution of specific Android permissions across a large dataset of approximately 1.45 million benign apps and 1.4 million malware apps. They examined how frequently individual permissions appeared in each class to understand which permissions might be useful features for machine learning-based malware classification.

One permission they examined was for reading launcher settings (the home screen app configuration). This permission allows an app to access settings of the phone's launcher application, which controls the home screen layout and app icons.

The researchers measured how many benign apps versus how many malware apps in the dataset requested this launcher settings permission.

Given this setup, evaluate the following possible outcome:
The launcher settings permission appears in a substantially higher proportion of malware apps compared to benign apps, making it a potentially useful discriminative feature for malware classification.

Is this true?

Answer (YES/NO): YES